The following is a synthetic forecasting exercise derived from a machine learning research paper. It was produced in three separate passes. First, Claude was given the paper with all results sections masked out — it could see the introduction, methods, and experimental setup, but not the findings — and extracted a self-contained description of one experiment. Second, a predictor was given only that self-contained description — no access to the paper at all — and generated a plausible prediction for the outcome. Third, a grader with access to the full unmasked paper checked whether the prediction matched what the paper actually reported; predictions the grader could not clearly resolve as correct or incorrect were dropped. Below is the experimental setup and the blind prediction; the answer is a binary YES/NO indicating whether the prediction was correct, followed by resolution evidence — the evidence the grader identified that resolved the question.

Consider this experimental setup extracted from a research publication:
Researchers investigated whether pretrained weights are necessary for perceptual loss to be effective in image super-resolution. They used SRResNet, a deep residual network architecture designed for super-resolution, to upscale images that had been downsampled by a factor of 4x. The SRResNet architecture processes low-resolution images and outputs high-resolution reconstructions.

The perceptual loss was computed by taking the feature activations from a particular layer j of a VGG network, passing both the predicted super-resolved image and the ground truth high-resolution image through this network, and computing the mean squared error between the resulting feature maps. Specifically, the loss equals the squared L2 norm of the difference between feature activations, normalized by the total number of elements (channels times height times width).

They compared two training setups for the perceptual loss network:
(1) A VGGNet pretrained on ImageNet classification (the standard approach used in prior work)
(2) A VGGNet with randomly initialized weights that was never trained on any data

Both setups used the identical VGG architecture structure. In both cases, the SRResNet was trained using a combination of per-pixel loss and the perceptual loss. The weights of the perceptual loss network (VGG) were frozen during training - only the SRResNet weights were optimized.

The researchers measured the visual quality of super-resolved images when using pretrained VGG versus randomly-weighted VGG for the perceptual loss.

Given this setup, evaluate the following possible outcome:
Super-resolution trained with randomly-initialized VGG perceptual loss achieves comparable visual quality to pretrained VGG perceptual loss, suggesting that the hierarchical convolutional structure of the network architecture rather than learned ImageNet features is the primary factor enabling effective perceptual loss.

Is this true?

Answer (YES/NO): YES